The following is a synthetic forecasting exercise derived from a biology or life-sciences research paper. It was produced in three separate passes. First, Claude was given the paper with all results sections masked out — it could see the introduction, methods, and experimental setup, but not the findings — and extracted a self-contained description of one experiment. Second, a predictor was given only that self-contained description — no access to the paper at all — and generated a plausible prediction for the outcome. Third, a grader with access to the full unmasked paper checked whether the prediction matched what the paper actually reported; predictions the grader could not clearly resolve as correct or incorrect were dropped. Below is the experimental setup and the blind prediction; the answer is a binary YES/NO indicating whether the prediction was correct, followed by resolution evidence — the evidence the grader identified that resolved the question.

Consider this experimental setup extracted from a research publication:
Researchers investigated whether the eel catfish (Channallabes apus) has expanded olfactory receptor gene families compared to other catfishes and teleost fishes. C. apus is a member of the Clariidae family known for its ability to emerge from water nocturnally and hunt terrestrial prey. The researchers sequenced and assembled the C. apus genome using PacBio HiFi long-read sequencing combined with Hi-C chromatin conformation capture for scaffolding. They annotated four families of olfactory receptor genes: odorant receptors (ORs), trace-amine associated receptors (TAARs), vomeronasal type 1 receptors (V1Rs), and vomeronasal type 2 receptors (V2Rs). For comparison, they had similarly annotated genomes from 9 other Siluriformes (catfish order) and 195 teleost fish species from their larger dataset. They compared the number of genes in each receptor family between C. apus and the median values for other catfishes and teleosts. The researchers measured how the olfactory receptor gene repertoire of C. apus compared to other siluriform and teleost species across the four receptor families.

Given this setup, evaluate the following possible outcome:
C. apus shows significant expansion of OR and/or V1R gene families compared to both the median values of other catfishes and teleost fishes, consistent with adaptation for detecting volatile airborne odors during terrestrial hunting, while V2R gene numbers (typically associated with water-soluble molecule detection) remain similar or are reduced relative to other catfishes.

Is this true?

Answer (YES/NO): NO